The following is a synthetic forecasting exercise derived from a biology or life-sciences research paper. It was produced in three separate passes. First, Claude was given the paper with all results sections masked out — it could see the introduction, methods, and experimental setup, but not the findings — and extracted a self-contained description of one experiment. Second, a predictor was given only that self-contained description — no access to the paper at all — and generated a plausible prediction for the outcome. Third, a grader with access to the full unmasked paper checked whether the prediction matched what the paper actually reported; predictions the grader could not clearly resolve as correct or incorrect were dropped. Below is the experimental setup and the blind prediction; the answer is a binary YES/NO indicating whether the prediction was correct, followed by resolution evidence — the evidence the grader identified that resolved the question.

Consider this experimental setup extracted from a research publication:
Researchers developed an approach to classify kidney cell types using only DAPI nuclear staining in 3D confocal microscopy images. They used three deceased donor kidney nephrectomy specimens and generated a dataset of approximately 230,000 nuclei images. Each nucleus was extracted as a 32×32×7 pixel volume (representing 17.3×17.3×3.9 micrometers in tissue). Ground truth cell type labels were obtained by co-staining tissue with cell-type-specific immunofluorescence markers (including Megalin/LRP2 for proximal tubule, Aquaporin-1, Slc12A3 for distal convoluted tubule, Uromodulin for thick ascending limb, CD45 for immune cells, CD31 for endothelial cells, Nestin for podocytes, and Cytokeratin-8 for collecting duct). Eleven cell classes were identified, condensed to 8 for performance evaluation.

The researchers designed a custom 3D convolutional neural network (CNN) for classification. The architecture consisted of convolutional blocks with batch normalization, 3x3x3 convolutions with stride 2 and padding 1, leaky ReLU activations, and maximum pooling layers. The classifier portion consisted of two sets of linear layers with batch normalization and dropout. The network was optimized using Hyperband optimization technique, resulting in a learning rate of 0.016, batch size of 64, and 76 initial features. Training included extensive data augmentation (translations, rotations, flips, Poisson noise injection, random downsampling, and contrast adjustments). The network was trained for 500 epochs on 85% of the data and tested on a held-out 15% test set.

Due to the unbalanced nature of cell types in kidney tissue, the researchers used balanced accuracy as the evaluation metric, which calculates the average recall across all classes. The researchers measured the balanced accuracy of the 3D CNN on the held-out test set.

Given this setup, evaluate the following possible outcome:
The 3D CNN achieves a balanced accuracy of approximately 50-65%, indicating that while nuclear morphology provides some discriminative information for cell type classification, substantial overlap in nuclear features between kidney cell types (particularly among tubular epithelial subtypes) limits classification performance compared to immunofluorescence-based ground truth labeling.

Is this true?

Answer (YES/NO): NO